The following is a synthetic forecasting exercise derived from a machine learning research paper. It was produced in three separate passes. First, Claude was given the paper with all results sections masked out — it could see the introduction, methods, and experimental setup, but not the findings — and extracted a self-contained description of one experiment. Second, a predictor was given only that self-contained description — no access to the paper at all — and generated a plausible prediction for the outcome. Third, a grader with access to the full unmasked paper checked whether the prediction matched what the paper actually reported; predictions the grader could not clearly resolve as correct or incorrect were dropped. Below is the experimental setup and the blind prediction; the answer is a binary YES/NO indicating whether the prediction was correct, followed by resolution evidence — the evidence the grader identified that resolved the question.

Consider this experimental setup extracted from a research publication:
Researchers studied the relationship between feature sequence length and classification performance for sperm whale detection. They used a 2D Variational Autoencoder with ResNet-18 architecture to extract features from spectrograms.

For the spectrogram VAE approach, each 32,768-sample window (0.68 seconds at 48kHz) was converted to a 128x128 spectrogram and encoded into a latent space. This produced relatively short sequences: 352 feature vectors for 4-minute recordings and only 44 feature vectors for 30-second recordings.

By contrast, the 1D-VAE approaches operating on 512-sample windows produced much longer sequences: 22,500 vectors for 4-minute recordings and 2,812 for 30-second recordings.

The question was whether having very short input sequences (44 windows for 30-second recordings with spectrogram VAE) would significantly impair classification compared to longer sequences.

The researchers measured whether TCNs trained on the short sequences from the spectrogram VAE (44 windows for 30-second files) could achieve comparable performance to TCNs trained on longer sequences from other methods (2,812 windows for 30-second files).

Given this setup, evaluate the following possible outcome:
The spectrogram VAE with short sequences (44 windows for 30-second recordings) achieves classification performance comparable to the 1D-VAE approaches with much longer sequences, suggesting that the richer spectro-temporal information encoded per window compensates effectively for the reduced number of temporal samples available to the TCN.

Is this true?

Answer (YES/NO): NO